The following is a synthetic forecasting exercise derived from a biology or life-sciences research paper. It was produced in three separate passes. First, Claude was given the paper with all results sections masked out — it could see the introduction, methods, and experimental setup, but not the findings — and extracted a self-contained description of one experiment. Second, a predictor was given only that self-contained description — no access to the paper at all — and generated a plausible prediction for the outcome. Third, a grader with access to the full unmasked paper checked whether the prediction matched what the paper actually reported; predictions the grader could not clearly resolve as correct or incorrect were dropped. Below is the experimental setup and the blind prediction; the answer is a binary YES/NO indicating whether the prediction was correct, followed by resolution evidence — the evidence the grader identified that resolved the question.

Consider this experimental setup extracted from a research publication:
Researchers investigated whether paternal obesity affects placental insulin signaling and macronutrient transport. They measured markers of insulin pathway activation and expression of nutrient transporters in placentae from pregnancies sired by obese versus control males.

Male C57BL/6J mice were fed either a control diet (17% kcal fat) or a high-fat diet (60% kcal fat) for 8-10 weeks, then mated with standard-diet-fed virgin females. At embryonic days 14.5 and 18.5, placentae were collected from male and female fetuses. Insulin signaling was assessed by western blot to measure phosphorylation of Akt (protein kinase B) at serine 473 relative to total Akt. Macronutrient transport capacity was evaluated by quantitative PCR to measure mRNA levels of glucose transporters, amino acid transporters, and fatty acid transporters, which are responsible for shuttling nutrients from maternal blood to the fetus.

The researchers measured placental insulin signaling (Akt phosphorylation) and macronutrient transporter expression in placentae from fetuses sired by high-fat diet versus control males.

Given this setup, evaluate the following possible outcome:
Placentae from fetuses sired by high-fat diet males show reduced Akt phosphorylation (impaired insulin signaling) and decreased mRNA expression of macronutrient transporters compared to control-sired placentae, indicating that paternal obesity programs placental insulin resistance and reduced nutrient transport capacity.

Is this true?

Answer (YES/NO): NO